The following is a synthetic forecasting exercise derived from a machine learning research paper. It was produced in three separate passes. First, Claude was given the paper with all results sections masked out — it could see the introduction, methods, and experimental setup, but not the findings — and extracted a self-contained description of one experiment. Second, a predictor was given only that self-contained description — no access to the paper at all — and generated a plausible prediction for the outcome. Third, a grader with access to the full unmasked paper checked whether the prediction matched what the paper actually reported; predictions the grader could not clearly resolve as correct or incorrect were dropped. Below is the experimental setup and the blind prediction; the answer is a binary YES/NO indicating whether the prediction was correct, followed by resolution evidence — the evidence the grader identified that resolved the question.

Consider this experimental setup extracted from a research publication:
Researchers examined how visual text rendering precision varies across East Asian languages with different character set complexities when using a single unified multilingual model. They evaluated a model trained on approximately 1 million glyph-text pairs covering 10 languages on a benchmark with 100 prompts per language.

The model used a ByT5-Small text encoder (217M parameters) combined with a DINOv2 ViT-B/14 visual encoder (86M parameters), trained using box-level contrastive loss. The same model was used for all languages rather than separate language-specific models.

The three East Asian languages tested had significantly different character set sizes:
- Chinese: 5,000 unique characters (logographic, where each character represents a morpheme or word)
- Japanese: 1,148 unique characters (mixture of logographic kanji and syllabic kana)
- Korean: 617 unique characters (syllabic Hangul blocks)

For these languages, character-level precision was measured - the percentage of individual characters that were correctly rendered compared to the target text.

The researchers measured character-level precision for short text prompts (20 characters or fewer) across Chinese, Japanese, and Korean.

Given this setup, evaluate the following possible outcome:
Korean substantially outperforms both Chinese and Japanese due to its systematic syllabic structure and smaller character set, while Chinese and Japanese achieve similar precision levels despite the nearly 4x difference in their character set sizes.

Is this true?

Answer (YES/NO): NO